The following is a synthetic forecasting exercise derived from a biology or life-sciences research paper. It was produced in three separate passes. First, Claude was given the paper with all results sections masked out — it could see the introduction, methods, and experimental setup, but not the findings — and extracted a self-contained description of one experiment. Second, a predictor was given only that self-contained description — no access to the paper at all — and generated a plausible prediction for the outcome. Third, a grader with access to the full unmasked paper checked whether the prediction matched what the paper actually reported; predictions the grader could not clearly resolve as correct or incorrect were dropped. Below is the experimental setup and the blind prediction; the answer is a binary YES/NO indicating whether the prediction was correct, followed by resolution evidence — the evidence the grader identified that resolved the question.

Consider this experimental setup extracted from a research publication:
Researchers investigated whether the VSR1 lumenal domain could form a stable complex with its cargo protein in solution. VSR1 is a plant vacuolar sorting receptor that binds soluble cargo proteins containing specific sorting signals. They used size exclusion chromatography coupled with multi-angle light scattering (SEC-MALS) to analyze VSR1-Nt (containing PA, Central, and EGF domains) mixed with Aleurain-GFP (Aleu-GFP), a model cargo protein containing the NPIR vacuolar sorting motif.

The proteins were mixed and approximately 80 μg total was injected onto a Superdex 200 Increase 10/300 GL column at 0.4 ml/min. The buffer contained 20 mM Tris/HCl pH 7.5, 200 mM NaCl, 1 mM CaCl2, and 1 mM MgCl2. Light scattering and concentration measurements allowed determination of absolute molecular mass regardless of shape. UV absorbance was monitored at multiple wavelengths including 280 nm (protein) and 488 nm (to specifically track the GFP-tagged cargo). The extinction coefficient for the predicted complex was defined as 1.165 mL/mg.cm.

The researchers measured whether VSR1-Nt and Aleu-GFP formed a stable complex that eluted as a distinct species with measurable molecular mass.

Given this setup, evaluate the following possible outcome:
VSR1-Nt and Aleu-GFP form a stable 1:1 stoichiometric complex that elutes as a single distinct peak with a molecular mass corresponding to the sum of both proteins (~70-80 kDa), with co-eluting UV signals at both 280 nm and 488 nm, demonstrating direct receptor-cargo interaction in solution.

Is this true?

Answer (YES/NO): NO